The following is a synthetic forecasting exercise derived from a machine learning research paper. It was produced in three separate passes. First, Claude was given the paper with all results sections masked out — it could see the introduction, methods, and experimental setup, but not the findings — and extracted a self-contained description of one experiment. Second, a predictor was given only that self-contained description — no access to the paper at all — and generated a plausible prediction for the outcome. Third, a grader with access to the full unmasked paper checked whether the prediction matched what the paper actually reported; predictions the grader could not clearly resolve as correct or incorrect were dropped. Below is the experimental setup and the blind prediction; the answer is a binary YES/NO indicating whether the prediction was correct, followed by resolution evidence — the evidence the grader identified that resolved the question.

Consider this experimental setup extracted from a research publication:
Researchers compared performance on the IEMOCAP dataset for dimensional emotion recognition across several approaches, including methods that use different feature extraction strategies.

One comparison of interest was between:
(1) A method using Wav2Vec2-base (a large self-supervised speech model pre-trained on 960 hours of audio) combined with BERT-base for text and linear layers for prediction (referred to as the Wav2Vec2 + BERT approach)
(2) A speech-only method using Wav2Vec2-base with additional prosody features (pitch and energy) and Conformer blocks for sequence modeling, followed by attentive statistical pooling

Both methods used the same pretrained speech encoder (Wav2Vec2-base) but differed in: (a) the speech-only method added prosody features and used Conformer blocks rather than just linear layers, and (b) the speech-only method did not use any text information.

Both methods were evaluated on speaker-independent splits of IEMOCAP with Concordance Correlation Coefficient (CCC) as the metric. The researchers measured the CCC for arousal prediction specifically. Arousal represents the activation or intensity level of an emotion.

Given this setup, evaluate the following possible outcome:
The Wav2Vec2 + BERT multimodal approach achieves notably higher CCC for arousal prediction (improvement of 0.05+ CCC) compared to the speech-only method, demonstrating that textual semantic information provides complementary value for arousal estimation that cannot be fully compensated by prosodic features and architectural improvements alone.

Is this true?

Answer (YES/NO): NO